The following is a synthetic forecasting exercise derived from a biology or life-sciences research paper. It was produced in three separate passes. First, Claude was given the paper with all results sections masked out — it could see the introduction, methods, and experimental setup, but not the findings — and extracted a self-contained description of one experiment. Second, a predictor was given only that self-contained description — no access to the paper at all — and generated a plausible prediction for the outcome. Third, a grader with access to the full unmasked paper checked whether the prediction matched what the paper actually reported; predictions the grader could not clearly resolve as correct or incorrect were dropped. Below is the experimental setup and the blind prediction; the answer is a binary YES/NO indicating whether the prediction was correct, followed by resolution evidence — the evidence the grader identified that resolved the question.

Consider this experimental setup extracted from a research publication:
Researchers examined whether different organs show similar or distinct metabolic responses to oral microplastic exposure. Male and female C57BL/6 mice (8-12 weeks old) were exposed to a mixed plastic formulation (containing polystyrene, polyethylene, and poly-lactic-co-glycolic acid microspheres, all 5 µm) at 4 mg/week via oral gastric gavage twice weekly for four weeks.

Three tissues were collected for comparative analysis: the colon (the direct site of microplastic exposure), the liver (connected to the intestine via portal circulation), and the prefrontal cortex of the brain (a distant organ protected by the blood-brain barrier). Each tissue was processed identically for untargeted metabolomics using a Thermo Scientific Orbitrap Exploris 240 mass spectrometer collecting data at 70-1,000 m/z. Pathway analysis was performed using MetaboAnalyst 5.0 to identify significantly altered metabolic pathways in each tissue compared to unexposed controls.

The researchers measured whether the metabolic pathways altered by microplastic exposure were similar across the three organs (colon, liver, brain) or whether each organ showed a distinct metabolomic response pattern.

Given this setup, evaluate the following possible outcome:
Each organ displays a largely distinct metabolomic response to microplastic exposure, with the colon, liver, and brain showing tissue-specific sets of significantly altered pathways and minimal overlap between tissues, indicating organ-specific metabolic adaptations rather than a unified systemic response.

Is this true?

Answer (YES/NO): YES